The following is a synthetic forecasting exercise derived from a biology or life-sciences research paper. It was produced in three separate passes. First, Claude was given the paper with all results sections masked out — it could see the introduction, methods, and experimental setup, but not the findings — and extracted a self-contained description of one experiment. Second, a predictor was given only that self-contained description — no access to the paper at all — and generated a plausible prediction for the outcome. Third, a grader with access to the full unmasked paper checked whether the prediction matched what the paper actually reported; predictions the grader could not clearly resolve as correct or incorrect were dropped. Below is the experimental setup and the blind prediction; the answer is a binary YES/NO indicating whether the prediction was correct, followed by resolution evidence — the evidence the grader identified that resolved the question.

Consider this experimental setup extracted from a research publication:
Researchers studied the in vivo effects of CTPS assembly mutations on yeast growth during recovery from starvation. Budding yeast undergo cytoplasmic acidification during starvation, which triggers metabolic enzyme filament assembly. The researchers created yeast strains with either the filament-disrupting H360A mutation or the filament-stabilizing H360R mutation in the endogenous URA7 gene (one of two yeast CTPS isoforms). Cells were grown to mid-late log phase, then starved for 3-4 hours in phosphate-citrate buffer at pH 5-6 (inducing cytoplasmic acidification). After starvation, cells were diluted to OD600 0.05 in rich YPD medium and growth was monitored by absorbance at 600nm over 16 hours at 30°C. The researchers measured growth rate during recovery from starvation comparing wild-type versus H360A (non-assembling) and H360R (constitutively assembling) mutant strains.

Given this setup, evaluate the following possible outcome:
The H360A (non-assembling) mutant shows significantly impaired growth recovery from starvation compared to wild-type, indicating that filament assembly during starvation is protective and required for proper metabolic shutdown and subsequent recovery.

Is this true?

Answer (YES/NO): NO